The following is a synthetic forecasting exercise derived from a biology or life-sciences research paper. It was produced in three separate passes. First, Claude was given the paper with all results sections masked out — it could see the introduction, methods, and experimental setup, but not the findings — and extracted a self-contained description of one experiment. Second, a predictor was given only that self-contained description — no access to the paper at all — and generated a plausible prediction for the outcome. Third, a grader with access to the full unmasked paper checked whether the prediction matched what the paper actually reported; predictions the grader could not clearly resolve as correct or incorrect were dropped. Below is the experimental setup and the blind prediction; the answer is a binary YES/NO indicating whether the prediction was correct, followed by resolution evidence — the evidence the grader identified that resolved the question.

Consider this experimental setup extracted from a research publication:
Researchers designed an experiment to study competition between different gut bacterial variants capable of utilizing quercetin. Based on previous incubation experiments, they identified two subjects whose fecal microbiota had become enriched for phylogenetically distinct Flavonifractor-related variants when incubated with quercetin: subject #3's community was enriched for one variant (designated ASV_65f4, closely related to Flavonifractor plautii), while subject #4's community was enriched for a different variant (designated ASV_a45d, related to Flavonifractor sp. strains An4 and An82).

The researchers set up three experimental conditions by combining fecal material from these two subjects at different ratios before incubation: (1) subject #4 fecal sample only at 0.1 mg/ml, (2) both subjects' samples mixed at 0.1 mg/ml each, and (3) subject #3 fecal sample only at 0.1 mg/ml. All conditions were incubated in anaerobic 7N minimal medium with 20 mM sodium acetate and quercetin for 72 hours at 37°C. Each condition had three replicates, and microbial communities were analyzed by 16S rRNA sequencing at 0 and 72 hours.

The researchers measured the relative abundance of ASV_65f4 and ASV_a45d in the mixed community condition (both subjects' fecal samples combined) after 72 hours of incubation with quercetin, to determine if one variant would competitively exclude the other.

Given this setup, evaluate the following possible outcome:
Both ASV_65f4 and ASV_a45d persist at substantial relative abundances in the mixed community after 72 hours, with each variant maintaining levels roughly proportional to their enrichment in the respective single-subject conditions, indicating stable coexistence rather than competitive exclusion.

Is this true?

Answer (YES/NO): NO